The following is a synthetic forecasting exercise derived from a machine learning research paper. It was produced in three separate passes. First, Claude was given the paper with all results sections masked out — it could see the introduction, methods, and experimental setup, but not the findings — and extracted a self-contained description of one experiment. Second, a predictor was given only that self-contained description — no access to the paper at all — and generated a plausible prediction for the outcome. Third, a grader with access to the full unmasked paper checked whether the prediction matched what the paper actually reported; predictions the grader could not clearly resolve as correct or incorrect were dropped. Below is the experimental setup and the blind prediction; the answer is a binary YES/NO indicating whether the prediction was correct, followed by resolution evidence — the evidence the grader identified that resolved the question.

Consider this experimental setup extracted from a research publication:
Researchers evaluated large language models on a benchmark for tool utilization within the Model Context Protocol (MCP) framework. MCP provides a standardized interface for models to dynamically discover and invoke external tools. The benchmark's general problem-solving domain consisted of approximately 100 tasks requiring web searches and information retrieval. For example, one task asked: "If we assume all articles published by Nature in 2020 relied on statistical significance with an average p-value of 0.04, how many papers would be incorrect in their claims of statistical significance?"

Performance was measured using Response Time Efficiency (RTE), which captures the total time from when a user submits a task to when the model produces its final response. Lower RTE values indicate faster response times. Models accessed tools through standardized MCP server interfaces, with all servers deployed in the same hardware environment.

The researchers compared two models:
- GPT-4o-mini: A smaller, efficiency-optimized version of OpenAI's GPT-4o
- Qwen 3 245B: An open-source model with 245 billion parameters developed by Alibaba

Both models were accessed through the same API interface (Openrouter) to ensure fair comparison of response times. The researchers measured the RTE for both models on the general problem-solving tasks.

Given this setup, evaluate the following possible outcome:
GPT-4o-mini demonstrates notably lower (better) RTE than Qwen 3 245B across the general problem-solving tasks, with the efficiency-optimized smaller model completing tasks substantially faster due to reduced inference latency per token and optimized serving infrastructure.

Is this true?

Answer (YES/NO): YES